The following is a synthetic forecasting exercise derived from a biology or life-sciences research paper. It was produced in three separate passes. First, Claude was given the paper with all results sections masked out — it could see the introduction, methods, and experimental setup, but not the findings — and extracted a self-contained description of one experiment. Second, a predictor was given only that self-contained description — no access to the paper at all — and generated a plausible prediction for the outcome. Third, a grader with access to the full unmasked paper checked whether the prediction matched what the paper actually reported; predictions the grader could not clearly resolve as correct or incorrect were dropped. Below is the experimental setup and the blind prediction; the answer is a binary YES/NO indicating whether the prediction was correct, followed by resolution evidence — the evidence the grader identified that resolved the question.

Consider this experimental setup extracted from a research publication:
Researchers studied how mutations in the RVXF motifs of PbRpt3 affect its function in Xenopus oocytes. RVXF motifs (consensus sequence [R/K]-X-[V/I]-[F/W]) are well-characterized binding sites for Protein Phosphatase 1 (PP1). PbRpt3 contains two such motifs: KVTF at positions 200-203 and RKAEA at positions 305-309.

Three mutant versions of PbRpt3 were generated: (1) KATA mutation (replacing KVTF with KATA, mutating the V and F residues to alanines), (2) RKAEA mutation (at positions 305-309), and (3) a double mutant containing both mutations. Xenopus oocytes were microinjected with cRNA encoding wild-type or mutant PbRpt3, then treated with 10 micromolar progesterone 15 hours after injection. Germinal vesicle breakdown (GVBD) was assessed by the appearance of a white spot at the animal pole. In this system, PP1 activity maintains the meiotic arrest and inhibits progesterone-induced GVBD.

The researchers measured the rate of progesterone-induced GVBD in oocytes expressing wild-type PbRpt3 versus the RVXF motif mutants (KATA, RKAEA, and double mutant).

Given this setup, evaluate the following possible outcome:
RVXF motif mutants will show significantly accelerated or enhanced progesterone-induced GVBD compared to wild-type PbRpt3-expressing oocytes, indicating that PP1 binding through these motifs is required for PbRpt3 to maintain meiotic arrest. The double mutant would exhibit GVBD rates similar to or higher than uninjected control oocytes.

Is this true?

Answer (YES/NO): YES